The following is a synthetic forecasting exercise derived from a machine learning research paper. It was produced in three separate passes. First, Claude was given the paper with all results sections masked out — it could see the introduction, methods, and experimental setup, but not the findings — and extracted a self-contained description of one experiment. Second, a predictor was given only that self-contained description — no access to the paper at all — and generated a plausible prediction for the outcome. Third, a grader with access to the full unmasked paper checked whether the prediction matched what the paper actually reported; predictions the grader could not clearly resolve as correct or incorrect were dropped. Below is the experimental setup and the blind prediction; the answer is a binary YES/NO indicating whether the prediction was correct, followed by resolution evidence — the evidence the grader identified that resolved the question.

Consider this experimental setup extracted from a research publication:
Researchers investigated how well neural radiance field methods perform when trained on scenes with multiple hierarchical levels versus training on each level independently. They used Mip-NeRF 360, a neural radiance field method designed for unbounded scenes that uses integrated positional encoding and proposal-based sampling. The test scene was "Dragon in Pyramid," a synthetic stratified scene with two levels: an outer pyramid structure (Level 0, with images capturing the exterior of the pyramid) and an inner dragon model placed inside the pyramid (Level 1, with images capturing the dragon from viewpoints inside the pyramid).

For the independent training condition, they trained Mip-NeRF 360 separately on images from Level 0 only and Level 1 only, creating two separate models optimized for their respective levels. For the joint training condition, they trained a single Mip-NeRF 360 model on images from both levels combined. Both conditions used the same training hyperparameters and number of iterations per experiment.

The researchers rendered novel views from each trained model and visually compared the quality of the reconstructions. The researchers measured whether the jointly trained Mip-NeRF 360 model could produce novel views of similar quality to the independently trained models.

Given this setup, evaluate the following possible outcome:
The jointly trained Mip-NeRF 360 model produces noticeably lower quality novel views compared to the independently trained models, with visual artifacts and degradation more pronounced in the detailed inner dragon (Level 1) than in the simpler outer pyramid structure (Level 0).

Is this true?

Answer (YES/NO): YES